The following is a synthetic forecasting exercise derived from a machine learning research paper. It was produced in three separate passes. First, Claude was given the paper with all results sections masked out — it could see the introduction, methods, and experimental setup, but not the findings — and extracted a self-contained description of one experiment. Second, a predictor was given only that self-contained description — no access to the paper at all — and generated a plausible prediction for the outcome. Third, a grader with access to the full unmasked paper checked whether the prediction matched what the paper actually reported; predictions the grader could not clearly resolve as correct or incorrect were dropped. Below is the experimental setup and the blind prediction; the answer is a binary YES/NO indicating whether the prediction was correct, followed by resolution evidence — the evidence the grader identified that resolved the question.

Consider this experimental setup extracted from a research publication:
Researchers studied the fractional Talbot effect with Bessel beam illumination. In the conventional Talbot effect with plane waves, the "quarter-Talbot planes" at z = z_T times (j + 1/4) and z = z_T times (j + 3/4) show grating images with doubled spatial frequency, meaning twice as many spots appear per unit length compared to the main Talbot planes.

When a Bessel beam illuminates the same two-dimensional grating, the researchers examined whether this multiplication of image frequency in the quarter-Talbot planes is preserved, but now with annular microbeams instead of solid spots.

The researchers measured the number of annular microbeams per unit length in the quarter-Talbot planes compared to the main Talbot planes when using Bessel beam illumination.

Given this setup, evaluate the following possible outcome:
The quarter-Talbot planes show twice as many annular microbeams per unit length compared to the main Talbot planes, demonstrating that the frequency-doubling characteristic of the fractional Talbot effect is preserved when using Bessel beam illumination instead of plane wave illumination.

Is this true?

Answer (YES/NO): YES